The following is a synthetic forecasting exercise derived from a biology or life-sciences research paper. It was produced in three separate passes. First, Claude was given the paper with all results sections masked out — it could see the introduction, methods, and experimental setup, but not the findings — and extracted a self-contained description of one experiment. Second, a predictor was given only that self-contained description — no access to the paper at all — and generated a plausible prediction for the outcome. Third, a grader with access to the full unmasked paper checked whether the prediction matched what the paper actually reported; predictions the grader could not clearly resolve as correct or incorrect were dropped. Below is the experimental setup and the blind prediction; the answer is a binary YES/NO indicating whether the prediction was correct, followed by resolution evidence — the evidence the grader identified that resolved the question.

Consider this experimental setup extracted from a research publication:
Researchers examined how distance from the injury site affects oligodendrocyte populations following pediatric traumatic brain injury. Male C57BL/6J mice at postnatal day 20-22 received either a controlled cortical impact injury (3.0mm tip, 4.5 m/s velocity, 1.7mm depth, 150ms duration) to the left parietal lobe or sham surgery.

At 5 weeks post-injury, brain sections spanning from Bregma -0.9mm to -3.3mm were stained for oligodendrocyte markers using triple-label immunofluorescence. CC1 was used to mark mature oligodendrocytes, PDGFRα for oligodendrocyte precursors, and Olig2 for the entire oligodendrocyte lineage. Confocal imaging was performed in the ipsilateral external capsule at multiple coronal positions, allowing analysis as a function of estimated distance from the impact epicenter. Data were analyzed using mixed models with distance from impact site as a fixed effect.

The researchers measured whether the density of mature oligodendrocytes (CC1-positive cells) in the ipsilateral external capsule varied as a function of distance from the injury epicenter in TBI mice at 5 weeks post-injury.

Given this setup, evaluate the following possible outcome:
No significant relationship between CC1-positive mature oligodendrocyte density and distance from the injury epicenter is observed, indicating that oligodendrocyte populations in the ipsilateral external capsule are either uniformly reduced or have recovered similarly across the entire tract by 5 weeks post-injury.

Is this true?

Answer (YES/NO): NO